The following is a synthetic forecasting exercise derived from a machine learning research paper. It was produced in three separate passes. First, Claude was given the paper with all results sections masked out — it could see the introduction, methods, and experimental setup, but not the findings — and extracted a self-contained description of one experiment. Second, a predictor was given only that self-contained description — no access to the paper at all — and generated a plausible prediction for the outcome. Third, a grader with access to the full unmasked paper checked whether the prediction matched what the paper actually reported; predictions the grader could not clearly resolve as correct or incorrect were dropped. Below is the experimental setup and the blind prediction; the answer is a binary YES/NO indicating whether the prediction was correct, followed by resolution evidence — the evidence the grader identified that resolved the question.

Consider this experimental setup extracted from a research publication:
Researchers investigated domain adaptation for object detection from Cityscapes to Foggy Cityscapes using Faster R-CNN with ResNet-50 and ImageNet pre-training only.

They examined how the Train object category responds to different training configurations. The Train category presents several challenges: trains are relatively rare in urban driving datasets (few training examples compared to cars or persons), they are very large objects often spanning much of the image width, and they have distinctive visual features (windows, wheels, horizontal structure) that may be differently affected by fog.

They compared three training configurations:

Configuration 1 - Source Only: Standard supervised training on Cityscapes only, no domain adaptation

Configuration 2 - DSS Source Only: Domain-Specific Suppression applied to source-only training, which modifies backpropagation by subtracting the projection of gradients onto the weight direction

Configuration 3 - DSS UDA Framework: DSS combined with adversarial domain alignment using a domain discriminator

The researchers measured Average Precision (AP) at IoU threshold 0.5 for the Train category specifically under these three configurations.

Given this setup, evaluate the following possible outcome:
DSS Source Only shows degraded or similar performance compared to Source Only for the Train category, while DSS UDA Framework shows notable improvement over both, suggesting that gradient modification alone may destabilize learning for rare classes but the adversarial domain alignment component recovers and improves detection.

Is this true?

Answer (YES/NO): NO